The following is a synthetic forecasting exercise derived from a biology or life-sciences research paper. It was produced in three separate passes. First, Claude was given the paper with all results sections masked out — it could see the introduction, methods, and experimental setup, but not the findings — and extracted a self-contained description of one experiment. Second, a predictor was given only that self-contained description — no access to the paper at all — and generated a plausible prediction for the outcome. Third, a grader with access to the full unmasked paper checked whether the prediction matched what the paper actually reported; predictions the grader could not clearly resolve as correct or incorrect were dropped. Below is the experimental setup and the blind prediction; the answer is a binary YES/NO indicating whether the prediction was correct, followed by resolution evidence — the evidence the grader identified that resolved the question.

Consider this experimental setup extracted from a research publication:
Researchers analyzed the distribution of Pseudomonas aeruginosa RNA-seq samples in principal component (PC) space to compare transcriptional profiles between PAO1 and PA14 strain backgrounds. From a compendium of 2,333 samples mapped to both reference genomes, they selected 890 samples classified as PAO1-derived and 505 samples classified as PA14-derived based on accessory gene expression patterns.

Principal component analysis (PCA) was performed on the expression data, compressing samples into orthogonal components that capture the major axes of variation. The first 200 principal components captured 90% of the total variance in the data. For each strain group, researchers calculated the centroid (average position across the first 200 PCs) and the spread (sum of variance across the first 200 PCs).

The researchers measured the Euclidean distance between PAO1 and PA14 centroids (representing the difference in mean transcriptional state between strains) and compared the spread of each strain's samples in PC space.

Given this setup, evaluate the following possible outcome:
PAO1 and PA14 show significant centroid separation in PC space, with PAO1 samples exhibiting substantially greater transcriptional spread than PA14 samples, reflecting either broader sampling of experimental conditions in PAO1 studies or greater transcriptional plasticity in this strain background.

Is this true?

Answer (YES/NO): NO